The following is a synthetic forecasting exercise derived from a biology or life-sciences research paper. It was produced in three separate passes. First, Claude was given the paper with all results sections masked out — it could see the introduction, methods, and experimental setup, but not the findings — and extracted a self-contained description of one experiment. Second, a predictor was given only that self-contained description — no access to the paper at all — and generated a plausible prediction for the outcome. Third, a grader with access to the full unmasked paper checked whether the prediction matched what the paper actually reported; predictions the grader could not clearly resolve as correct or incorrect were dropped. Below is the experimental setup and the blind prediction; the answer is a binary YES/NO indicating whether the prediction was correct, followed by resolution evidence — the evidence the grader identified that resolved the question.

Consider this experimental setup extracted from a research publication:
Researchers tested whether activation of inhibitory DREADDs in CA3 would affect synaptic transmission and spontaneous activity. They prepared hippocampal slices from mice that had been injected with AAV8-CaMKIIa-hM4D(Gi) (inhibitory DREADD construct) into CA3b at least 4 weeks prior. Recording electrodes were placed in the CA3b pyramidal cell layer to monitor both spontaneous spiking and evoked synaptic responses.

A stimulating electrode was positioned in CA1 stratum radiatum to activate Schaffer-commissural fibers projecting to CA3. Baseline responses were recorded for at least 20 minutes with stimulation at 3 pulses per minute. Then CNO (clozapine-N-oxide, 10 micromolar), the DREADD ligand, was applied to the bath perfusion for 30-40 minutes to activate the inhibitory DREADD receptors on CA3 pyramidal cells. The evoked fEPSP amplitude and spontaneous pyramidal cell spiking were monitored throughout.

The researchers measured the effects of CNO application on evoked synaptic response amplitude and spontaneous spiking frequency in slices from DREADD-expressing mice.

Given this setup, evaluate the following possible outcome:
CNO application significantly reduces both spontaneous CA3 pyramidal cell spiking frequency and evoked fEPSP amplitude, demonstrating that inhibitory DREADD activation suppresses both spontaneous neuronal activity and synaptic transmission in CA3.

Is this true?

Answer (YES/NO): YES